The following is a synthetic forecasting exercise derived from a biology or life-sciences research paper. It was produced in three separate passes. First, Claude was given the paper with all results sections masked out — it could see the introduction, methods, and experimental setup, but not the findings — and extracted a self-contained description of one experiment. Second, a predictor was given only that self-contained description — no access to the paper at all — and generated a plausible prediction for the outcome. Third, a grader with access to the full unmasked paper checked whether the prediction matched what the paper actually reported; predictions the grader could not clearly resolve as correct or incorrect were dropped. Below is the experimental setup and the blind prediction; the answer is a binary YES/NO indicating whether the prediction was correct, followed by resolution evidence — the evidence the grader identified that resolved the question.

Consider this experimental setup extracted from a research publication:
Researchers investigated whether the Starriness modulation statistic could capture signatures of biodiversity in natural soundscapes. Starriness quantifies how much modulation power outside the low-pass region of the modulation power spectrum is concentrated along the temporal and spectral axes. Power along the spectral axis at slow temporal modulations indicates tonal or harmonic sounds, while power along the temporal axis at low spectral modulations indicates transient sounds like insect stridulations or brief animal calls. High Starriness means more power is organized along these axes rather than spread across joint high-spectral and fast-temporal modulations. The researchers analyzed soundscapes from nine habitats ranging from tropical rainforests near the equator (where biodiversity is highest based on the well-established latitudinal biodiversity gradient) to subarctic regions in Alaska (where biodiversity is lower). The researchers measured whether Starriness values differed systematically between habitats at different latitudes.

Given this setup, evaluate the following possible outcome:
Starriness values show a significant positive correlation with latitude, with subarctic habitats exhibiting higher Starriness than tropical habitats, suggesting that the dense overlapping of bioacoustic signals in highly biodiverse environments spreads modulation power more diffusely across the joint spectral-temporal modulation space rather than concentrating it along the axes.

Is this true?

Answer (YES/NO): NO